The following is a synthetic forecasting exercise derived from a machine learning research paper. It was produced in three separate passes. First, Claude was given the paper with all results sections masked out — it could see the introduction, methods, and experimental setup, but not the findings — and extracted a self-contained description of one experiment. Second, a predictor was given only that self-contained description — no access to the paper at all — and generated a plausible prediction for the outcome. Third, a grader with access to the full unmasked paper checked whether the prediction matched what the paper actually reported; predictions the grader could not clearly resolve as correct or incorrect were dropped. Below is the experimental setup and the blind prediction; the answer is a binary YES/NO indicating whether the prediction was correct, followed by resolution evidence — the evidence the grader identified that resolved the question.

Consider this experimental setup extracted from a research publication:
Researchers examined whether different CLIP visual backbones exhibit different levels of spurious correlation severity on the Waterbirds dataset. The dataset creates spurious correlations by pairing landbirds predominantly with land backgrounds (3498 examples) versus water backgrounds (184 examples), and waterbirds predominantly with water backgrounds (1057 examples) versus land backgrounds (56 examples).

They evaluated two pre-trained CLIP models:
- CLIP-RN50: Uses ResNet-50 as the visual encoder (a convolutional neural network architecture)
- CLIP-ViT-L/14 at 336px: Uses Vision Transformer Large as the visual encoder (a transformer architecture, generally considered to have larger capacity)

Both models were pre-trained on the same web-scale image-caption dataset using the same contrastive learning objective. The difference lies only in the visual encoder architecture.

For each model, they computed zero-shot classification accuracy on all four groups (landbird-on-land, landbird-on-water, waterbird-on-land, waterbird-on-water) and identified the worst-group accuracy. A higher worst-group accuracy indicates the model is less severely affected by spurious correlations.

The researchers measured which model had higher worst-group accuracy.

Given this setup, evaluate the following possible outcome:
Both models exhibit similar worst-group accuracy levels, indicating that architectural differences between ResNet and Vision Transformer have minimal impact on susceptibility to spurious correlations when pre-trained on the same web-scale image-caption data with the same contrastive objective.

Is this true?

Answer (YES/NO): NO